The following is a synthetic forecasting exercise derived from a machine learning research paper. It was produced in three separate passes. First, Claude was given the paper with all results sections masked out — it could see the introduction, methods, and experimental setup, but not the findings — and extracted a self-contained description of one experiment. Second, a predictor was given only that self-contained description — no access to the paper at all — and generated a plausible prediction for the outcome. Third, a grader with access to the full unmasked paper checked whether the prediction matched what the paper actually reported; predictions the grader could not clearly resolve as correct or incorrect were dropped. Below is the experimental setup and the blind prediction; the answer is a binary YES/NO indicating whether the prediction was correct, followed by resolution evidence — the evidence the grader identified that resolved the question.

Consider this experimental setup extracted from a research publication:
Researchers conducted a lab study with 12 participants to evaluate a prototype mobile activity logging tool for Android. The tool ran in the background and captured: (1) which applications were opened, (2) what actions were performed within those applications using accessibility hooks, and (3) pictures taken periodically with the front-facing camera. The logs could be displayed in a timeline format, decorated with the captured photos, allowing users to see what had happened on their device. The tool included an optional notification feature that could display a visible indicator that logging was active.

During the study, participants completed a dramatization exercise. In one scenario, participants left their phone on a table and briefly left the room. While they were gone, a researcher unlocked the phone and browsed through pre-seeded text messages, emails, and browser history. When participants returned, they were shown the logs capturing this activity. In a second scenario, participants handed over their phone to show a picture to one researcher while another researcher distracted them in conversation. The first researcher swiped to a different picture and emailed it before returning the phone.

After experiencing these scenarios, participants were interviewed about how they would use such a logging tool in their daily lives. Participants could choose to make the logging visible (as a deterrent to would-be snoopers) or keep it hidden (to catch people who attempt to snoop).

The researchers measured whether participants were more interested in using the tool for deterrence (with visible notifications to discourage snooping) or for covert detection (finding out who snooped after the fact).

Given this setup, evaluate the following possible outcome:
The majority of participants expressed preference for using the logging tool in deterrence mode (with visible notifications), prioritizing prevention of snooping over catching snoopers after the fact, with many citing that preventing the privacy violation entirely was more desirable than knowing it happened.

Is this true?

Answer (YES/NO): NO